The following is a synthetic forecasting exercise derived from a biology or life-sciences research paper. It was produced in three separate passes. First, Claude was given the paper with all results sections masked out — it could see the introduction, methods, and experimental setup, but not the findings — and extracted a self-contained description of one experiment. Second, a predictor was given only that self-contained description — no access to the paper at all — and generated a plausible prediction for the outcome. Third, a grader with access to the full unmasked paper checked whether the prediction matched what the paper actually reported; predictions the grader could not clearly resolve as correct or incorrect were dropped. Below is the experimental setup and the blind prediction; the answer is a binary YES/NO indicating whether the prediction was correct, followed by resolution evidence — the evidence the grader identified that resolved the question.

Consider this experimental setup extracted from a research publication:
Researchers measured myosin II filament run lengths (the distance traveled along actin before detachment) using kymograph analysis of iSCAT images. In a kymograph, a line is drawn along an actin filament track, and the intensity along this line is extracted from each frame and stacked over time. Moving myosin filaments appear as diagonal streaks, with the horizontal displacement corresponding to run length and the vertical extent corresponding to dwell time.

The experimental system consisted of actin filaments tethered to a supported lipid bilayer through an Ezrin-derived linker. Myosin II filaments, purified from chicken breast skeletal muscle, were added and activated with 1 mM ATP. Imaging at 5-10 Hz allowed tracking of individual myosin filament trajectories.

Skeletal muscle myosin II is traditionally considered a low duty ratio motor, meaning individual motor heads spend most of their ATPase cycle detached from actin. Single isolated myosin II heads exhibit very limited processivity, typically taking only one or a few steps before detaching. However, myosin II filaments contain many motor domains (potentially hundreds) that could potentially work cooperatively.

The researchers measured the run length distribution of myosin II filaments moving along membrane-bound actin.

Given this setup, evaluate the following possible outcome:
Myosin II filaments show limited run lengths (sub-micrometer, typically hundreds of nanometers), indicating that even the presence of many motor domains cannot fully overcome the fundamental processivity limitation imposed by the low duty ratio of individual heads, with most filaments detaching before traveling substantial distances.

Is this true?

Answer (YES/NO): NO